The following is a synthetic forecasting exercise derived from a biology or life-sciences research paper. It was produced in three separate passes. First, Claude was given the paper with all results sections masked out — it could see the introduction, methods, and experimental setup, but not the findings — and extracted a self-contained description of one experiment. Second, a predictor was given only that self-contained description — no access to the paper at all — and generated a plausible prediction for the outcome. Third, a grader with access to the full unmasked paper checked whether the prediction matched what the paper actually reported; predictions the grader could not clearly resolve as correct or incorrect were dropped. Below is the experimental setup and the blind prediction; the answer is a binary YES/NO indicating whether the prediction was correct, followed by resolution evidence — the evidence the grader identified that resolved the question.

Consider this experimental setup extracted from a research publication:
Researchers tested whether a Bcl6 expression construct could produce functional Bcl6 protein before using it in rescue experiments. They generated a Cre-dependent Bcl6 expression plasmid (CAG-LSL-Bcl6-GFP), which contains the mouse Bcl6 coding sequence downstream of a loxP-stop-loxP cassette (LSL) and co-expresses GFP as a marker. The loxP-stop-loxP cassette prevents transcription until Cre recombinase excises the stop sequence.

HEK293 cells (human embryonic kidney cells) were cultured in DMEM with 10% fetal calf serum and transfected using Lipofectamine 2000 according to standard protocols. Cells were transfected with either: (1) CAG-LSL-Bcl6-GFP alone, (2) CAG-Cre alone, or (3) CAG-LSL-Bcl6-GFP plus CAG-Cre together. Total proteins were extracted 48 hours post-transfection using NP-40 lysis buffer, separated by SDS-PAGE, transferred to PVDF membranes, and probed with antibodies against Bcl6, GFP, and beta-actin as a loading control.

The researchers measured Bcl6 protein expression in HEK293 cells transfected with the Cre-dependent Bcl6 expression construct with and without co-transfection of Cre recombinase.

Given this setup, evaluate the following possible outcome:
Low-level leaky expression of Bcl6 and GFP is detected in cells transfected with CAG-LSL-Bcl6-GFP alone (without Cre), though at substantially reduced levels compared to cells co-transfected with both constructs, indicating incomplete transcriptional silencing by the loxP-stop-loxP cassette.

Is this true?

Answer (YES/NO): NO